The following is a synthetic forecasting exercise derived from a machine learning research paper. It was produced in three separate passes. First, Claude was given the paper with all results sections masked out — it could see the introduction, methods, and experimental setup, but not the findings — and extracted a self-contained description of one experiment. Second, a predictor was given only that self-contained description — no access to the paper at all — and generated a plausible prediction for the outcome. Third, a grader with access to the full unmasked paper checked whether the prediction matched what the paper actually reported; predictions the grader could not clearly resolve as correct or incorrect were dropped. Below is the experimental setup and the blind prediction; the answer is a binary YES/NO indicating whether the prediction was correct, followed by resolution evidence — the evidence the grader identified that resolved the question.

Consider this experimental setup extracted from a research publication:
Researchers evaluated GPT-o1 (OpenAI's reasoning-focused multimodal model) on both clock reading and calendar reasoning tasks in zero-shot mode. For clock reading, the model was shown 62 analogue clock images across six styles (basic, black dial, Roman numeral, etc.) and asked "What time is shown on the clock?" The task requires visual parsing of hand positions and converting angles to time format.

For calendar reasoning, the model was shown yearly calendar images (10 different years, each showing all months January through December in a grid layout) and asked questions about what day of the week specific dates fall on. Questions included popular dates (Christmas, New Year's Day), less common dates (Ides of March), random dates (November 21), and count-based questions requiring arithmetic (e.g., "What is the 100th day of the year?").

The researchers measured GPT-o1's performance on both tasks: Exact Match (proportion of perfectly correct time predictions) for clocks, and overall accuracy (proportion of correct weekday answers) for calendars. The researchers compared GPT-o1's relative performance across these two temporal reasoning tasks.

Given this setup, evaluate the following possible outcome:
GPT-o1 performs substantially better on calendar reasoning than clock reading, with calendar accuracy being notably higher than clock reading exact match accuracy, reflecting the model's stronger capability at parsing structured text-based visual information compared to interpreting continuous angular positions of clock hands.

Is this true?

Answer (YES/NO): YES